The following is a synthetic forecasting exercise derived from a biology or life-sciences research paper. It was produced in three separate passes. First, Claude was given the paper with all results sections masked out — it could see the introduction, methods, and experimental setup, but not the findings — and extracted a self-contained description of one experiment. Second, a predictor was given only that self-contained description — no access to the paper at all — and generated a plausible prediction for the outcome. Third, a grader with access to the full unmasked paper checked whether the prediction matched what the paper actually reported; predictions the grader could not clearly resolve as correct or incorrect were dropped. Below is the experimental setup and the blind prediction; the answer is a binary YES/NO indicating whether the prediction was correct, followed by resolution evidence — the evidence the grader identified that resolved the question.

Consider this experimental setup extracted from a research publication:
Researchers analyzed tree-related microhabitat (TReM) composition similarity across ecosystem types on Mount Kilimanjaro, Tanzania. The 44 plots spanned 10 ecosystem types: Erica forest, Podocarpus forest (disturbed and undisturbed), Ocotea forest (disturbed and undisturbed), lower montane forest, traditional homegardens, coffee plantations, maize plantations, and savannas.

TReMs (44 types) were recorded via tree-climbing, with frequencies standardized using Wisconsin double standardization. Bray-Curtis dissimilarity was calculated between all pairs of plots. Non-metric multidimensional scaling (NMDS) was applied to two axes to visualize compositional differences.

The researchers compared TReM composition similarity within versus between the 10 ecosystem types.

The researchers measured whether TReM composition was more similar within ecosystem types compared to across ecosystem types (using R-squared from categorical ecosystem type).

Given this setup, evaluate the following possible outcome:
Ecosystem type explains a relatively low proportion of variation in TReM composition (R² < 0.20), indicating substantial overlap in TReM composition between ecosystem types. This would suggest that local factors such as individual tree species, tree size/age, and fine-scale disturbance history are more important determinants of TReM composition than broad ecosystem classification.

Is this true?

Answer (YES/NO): NO